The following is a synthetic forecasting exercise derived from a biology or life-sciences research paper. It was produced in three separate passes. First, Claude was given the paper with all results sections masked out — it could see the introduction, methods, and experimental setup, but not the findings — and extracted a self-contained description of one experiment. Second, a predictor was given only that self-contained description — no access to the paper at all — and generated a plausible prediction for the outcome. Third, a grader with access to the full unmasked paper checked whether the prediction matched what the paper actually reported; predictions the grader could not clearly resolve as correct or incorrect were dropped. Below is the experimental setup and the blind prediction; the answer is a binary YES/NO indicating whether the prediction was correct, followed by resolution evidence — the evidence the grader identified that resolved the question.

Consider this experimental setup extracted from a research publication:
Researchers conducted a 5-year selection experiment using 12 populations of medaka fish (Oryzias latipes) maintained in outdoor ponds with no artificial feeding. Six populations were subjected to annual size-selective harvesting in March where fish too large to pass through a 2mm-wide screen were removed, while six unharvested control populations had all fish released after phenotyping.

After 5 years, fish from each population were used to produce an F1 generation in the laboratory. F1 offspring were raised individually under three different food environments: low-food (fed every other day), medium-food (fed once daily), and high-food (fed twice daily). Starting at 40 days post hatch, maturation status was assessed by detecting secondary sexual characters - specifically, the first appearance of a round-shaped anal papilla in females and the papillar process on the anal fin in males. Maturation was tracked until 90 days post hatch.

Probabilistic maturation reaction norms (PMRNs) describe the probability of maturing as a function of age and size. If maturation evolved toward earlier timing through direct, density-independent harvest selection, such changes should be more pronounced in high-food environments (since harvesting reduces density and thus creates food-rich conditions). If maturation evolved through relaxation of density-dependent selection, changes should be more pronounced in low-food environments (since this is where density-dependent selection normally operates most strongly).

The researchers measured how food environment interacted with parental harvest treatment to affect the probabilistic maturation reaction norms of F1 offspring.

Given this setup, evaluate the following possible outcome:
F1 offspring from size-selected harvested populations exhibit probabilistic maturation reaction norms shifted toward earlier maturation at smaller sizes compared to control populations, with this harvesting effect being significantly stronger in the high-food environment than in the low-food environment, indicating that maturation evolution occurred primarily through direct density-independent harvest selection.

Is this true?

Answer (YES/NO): NO